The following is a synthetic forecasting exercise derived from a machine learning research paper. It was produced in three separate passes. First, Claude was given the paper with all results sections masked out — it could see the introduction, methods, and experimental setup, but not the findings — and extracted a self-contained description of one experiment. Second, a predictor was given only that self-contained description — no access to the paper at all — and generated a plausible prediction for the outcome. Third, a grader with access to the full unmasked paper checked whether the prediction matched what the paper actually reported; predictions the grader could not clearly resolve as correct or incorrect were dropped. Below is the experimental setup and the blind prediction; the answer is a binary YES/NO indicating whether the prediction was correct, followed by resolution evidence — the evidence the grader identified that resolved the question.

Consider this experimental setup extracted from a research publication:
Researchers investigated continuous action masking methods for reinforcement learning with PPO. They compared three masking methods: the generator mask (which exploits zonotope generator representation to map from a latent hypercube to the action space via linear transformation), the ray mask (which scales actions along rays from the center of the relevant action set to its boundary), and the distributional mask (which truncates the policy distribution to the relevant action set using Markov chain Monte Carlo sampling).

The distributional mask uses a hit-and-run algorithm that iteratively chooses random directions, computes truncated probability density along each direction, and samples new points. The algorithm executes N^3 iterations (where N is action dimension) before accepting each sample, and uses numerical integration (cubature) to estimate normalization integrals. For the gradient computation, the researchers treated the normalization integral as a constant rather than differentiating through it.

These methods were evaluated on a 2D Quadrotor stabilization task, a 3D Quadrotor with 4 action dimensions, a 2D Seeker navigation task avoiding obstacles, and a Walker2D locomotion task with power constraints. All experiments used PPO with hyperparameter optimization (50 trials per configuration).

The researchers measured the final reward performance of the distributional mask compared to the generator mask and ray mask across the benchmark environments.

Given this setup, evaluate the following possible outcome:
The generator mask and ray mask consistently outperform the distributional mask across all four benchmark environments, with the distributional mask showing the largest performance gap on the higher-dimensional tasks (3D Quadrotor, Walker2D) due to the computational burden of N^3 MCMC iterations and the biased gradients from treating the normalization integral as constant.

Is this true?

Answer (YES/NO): NO